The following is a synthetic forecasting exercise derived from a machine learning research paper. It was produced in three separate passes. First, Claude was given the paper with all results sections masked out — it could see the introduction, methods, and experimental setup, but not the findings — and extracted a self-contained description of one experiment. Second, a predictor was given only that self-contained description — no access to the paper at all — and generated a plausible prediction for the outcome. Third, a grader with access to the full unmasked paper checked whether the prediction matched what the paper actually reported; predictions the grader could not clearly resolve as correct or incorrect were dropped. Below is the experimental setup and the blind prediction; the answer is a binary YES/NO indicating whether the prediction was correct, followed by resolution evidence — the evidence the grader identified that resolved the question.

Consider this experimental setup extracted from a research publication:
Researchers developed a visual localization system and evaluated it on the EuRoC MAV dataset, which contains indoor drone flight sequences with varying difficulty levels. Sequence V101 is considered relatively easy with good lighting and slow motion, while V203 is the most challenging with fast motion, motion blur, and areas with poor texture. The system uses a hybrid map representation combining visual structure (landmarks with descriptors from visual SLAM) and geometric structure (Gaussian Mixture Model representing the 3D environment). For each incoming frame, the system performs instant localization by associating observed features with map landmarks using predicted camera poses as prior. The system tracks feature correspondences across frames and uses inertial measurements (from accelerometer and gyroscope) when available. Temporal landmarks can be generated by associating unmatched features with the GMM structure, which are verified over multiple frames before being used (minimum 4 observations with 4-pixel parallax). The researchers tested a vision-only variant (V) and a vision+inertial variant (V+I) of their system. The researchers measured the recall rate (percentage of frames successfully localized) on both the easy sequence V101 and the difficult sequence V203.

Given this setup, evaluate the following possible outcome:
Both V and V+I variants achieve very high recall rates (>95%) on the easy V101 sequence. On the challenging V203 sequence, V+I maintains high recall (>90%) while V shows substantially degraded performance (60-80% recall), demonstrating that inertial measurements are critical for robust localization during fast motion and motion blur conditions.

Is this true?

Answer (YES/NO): NO